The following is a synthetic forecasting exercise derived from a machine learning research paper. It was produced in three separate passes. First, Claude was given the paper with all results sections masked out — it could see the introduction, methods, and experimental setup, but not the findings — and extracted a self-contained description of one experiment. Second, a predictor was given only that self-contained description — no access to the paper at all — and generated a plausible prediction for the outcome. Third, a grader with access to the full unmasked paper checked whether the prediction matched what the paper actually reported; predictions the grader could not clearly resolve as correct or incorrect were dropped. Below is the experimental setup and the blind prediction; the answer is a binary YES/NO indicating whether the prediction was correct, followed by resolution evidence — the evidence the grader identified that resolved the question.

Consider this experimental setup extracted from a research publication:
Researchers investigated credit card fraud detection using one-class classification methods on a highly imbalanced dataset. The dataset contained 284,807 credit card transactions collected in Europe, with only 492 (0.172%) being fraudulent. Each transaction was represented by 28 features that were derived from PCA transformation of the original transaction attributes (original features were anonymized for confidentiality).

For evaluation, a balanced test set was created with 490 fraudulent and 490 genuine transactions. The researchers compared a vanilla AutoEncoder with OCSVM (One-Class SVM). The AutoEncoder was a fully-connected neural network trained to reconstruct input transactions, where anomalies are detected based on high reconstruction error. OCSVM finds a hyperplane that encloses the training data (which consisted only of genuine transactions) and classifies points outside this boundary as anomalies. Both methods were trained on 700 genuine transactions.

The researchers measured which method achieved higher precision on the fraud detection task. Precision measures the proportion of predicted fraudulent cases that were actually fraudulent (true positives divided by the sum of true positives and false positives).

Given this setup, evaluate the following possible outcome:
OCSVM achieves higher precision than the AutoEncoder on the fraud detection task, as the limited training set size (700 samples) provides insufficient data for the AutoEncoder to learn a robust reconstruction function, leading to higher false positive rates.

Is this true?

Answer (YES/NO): NO